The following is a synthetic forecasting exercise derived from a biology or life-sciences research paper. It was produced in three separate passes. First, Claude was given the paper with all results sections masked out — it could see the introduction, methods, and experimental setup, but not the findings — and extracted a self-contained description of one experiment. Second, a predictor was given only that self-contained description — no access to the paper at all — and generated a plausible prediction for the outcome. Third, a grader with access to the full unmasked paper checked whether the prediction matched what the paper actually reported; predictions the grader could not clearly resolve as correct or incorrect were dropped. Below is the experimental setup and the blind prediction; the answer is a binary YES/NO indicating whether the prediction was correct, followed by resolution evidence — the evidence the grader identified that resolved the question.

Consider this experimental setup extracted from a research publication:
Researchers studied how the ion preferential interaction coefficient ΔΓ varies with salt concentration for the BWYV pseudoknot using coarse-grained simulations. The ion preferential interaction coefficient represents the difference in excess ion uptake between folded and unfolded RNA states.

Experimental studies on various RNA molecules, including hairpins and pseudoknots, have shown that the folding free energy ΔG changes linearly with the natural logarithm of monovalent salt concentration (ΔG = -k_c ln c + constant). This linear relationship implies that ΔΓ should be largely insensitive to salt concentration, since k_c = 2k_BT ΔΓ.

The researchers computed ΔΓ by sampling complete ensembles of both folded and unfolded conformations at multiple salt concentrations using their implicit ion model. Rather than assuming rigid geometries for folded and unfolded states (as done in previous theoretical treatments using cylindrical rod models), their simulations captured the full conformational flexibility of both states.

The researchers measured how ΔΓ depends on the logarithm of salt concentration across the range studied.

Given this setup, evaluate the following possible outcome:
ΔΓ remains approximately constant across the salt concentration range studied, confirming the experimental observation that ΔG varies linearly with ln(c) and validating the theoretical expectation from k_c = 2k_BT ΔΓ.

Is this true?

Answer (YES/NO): NO